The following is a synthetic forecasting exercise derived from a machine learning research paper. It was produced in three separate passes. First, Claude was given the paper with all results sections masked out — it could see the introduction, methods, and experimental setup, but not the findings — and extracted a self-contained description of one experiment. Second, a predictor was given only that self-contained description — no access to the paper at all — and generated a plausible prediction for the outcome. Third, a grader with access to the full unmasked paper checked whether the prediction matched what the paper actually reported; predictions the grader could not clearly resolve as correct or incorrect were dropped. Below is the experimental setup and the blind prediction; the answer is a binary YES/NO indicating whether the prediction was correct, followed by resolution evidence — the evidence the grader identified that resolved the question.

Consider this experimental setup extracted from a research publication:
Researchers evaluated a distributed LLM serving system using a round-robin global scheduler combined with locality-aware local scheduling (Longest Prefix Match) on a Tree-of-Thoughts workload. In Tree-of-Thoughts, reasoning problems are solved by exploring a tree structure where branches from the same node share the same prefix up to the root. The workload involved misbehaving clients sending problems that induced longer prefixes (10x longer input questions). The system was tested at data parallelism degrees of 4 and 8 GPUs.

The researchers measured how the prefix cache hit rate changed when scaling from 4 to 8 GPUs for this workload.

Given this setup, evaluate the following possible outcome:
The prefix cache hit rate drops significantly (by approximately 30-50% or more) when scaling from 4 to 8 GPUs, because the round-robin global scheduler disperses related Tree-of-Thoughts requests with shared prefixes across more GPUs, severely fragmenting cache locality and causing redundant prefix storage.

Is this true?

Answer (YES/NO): YES